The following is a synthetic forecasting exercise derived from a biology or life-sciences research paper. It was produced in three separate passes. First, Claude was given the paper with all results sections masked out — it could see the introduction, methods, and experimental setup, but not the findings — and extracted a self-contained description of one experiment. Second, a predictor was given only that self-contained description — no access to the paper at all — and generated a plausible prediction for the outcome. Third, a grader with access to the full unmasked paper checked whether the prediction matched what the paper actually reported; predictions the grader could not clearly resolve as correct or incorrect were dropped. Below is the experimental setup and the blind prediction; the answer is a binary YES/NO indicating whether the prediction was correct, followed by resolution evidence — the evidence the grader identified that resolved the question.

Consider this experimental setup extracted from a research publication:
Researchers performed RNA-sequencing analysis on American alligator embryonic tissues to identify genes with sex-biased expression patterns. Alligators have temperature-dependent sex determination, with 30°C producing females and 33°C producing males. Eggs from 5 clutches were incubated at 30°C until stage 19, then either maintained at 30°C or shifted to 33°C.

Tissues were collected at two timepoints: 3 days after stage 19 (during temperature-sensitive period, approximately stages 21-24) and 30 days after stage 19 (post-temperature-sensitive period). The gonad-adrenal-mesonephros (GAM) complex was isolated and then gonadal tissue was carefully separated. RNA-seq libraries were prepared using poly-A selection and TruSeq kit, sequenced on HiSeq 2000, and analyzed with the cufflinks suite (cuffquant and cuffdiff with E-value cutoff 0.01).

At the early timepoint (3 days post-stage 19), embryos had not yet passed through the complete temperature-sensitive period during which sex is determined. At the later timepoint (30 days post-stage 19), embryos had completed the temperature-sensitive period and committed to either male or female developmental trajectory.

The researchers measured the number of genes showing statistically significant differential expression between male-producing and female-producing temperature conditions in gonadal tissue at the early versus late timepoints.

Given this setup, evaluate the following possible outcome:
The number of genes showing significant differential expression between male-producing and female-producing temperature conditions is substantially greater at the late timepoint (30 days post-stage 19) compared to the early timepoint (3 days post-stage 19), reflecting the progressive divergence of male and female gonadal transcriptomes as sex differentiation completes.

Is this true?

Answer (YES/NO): YES